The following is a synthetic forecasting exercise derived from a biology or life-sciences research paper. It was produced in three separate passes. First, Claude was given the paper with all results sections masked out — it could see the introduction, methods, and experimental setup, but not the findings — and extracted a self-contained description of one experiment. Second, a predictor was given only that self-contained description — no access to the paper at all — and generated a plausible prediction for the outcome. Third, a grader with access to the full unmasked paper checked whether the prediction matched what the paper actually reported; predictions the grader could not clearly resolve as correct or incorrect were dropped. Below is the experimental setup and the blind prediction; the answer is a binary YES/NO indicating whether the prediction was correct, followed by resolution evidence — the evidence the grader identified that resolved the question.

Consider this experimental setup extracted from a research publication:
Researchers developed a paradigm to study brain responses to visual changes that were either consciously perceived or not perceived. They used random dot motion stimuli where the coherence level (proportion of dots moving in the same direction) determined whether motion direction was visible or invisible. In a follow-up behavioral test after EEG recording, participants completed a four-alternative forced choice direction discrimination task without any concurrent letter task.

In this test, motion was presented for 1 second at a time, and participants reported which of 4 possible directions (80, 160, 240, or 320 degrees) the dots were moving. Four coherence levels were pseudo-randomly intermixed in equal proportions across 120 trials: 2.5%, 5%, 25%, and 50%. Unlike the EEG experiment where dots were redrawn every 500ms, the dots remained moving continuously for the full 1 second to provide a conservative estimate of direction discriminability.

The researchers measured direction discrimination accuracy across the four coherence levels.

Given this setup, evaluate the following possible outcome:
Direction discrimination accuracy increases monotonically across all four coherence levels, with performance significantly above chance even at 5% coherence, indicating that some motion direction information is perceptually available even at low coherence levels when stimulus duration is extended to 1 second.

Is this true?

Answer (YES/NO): NO